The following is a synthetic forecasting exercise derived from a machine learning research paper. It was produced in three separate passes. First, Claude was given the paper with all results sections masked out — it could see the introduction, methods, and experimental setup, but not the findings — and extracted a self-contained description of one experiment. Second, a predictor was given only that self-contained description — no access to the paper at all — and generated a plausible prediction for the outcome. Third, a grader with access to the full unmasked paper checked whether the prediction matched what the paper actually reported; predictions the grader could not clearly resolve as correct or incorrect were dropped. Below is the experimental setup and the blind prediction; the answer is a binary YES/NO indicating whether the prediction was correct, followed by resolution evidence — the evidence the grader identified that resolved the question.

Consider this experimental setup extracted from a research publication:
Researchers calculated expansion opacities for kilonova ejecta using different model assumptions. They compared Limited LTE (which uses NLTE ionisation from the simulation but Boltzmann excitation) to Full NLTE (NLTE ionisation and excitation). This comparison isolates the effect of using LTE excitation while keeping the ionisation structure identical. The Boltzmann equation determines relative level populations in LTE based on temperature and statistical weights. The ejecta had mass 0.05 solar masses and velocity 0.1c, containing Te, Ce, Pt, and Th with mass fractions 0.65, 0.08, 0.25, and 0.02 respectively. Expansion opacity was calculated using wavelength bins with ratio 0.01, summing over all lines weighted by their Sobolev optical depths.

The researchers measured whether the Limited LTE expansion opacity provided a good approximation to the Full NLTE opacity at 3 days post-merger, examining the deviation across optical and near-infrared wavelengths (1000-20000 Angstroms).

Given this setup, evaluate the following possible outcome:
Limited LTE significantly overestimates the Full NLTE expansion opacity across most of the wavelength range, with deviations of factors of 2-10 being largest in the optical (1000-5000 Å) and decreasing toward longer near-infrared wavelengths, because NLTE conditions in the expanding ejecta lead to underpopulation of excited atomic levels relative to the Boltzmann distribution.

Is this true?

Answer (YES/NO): NO